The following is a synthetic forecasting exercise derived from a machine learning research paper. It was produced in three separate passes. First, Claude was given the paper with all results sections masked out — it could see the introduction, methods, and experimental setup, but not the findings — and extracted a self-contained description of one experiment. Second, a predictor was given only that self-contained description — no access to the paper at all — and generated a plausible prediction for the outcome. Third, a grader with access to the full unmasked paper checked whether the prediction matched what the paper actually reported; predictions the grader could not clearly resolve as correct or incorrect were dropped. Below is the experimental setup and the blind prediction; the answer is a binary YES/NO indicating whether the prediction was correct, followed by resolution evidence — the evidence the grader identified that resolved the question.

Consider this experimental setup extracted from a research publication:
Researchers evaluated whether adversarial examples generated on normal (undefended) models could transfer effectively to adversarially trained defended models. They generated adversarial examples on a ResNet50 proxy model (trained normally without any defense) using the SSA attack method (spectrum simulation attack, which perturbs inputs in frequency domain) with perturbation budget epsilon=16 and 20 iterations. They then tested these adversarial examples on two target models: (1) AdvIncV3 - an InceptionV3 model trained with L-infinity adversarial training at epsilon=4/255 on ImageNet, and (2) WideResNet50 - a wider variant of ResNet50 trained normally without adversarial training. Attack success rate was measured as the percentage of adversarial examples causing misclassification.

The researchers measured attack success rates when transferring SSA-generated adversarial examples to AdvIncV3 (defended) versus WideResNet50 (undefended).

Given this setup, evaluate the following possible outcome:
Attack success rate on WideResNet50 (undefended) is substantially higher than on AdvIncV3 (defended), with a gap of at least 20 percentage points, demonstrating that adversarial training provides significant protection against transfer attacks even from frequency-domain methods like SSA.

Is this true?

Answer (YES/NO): YES